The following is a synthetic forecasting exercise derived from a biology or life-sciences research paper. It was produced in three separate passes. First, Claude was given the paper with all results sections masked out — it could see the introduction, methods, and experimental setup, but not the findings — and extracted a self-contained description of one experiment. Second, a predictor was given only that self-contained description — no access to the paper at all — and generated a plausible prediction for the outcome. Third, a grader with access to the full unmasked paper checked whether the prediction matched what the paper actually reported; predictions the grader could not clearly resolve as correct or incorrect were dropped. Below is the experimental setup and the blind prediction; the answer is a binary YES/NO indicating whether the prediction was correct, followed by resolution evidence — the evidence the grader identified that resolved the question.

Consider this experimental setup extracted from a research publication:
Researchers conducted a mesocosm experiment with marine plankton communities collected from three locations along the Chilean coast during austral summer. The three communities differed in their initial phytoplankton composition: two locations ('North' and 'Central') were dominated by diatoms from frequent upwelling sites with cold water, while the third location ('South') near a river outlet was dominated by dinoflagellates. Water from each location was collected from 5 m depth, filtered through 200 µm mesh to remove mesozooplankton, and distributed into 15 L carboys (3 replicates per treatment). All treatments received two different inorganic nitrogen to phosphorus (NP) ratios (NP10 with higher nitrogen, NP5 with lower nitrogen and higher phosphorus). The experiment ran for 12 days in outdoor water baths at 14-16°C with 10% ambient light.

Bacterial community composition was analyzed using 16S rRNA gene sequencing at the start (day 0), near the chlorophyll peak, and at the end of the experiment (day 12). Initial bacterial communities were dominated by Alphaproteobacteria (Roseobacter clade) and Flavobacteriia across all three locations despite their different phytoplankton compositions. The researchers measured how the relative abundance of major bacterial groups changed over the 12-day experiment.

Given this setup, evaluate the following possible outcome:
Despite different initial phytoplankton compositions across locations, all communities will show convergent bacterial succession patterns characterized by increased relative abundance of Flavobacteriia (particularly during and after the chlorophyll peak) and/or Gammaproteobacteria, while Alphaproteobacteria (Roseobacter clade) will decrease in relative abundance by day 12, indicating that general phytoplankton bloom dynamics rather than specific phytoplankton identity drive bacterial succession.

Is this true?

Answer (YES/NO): NO